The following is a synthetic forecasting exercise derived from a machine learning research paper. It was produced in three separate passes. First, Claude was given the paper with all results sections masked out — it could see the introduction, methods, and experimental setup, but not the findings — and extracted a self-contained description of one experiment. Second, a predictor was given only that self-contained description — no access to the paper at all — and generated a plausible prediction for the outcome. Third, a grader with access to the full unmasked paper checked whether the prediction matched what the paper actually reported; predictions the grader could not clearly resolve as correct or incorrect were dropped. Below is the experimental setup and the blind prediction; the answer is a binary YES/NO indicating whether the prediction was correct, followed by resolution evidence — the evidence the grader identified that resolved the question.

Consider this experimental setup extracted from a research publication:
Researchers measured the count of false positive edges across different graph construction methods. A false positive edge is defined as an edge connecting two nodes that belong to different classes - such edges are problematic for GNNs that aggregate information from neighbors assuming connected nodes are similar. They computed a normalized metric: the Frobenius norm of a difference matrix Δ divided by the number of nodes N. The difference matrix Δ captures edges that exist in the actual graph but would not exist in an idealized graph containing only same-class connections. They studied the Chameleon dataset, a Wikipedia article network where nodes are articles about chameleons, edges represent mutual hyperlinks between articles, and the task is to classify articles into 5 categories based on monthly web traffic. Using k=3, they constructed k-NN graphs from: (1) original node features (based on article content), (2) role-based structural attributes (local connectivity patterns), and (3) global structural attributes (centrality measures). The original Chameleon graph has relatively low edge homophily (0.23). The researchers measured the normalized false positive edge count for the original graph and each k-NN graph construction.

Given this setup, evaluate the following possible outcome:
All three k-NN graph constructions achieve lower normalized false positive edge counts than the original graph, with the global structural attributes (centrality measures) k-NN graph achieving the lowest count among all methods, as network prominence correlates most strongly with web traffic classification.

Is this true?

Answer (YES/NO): NO